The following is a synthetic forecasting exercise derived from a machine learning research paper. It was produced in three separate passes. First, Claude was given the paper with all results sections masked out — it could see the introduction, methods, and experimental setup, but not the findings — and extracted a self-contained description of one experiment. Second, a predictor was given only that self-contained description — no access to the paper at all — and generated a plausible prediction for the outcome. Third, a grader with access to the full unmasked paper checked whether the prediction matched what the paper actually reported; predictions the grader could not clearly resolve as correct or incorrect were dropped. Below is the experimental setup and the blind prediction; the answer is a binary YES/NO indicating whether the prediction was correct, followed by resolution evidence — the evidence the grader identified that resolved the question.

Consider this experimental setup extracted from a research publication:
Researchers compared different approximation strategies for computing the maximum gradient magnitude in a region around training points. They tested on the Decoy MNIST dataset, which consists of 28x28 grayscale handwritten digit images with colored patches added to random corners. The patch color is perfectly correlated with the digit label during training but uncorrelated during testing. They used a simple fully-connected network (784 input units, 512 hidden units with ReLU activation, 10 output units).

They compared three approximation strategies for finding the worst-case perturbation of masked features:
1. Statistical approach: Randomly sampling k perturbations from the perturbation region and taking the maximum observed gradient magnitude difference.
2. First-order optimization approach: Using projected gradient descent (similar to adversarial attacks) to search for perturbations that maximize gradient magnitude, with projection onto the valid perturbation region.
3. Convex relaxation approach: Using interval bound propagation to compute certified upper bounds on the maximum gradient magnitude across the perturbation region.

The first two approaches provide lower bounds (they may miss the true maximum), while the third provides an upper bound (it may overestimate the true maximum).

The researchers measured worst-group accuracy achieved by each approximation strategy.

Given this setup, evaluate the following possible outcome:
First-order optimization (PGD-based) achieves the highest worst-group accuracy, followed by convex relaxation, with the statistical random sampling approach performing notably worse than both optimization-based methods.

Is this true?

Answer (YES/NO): NO